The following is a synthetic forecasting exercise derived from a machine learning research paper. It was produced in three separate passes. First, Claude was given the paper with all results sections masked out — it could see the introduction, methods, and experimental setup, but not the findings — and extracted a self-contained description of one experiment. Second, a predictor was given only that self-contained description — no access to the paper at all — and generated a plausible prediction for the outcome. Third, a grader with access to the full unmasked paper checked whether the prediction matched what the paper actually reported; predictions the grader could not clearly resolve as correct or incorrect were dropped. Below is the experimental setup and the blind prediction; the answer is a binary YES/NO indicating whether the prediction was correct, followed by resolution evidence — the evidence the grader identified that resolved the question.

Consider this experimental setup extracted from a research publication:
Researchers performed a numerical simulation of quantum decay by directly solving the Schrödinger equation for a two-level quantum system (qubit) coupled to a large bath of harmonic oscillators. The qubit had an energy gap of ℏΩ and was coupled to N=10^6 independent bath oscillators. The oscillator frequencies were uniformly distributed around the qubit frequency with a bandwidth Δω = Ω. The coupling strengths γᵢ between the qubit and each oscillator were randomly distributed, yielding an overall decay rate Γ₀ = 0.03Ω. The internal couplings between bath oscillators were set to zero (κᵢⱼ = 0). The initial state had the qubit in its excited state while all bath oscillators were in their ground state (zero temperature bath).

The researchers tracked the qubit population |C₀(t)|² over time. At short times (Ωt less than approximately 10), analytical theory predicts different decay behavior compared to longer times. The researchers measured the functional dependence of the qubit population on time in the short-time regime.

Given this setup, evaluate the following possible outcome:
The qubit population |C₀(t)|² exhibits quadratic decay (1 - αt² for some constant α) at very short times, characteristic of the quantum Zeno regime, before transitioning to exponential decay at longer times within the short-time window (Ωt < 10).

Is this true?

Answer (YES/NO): YES